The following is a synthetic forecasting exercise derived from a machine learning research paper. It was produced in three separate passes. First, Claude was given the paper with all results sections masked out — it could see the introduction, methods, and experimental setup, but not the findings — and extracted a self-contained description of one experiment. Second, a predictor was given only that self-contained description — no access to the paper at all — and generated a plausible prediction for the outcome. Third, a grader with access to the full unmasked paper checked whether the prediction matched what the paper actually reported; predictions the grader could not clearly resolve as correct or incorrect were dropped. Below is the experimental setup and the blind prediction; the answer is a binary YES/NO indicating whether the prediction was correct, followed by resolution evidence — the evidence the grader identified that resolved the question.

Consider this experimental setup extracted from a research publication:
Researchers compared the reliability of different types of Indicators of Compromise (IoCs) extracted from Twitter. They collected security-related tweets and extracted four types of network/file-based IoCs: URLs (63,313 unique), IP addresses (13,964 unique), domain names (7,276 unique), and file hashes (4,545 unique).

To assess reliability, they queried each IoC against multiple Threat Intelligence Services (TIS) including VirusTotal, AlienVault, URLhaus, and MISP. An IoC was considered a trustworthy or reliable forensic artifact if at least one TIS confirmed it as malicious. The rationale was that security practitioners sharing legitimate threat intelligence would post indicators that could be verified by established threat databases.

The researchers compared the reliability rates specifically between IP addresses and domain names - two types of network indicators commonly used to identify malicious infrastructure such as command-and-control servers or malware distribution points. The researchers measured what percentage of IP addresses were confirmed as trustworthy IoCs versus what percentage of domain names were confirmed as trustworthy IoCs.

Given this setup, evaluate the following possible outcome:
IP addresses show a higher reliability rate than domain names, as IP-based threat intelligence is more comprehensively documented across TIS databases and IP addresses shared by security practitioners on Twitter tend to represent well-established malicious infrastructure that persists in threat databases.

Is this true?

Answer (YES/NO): NO